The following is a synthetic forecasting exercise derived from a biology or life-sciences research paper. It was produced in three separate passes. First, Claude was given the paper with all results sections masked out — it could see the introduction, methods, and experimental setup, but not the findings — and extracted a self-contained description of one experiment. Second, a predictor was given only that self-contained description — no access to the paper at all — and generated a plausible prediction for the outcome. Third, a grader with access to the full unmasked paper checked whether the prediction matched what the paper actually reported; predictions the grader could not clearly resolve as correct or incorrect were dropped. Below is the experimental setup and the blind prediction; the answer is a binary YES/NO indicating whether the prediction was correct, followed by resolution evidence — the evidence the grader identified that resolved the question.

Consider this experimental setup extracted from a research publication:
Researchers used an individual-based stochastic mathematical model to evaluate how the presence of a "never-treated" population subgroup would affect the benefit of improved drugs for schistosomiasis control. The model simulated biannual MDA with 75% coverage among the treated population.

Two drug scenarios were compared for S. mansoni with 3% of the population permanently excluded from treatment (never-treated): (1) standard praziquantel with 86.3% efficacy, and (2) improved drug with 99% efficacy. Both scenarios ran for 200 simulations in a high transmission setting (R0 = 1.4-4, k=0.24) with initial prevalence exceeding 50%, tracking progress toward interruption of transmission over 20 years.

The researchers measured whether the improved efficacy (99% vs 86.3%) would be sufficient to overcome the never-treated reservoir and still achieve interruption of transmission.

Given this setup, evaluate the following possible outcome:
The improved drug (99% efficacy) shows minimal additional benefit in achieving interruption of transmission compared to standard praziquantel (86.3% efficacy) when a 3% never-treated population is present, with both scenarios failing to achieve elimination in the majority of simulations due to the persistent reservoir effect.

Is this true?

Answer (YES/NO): YES